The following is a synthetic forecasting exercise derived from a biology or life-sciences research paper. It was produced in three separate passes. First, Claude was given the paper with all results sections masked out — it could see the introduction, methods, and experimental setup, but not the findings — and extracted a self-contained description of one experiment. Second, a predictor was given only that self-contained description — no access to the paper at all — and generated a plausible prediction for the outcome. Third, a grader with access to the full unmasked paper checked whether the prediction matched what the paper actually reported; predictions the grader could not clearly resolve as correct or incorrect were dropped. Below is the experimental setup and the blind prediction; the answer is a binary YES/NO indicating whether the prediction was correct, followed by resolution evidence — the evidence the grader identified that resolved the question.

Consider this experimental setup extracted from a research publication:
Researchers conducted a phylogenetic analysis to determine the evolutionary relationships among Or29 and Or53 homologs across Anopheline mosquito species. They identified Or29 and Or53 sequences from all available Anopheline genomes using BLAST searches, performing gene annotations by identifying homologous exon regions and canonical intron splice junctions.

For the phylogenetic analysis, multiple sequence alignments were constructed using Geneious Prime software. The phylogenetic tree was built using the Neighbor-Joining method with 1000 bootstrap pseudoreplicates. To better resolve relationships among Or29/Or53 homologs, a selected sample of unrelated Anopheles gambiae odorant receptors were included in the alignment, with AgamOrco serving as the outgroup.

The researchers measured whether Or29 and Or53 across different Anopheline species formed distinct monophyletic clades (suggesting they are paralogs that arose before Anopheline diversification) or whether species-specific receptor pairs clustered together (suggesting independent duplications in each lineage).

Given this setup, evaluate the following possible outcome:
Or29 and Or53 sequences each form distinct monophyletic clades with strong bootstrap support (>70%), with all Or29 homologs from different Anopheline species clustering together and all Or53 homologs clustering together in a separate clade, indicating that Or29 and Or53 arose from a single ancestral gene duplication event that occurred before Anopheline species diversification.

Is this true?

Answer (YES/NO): YES